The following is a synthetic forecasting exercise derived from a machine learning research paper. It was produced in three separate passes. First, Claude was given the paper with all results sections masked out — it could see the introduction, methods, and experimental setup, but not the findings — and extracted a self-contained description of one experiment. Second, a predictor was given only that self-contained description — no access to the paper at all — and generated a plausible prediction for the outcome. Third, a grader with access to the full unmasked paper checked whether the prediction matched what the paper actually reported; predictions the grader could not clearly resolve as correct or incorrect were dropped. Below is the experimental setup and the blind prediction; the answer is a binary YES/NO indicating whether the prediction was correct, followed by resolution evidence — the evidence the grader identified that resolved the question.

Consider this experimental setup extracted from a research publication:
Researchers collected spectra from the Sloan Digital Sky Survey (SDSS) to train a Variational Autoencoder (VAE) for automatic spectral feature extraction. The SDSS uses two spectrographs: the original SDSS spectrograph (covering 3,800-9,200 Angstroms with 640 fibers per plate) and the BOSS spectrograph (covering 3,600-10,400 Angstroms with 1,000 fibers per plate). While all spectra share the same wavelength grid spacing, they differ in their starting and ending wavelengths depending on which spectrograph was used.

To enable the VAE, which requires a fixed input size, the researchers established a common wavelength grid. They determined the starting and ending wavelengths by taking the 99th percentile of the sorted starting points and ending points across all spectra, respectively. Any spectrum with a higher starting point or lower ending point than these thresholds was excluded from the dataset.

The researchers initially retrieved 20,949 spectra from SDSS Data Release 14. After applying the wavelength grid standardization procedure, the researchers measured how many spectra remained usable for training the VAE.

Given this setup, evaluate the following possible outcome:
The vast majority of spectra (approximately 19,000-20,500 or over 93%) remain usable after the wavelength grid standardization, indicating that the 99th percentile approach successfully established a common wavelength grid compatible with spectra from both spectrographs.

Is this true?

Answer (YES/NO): YES